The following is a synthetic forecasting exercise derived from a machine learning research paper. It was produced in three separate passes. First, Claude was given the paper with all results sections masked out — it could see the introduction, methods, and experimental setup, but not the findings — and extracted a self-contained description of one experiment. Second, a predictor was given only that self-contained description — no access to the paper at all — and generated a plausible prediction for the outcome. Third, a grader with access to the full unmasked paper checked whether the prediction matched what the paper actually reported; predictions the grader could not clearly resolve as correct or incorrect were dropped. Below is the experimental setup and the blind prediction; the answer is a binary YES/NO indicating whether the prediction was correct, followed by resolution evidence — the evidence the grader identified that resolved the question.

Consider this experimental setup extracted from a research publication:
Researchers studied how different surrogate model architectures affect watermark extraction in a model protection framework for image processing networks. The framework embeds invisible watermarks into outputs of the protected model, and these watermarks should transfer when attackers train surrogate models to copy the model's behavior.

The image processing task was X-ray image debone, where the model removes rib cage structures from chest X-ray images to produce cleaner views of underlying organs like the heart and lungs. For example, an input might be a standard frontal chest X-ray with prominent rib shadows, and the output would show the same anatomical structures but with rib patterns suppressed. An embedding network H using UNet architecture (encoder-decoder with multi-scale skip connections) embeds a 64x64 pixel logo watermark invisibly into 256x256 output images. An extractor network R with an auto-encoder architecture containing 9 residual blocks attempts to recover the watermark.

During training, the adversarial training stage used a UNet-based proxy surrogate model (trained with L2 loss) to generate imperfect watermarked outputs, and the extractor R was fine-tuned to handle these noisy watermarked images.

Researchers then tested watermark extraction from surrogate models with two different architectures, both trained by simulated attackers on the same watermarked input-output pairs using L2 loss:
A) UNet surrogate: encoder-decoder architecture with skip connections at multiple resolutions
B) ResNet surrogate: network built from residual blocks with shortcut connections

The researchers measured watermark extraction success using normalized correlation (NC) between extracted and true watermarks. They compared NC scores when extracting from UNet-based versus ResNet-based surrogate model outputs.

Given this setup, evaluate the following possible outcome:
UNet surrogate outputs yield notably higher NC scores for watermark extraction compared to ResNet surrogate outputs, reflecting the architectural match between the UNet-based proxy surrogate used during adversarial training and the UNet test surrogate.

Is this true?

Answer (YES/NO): NO